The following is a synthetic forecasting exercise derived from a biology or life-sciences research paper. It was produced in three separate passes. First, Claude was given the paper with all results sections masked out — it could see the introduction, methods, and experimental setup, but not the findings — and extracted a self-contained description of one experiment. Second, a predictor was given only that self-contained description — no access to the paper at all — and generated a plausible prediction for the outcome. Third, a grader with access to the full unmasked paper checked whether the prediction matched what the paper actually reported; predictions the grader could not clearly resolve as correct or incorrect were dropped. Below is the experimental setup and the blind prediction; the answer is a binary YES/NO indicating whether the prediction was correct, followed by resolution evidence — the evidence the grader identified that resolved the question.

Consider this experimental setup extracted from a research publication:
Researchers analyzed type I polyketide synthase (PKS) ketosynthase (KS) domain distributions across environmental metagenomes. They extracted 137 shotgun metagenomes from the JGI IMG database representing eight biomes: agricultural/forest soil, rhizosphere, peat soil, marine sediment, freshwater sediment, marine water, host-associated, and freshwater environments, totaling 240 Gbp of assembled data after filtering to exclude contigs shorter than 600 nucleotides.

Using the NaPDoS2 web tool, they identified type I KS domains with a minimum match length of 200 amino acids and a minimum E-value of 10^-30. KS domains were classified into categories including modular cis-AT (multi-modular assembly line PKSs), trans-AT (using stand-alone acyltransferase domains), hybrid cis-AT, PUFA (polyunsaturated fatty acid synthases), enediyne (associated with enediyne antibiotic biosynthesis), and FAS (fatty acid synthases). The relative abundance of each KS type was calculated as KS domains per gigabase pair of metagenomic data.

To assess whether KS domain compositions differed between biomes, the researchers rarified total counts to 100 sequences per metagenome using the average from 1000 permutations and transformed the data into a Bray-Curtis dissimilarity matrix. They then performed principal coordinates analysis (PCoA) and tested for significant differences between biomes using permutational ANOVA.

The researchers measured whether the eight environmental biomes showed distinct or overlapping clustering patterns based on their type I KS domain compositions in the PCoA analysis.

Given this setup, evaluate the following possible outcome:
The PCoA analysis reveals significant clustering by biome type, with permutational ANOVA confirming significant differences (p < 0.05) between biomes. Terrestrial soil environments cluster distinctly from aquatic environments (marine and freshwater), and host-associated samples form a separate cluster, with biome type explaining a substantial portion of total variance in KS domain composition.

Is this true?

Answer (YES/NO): NO